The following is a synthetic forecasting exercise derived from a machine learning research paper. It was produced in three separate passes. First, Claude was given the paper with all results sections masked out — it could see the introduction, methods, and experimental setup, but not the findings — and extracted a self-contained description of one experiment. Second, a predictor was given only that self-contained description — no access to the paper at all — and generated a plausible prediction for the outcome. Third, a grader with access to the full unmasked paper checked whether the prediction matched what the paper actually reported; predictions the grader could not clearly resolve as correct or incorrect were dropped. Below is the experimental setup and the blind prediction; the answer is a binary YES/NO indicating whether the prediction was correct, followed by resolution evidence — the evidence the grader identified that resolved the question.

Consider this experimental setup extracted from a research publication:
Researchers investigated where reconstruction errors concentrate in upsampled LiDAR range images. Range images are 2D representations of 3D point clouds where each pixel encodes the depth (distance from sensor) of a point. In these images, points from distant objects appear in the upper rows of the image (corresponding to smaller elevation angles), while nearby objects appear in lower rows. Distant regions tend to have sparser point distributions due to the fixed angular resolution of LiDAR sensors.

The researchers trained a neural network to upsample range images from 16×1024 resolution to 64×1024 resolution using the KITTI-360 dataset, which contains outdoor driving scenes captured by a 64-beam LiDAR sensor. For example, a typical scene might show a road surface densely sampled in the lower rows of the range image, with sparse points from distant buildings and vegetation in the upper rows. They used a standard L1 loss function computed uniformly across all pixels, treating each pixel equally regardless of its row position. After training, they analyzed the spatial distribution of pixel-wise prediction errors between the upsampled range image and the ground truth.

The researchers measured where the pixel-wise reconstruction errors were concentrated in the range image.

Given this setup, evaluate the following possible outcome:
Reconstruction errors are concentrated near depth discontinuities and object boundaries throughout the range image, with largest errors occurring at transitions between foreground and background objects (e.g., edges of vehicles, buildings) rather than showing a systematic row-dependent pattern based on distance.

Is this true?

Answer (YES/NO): NO